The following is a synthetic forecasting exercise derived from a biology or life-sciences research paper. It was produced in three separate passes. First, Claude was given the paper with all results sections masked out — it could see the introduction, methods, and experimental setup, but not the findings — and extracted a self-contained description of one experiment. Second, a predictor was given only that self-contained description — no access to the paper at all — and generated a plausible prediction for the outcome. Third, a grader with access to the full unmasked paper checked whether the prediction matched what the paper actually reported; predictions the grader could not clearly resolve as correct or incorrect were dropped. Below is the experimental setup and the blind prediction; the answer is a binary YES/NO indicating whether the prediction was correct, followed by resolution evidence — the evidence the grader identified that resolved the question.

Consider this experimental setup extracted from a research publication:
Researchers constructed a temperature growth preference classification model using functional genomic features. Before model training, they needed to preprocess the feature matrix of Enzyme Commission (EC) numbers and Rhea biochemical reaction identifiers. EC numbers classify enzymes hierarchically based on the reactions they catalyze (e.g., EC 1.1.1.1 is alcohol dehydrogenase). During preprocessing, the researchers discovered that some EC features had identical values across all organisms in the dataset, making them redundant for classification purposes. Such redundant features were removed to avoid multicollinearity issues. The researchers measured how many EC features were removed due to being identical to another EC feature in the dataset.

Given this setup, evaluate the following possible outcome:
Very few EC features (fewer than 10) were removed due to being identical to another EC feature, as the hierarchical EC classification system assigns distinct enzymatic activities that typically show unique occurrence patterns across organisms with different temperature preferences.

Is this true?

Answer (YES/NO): NO